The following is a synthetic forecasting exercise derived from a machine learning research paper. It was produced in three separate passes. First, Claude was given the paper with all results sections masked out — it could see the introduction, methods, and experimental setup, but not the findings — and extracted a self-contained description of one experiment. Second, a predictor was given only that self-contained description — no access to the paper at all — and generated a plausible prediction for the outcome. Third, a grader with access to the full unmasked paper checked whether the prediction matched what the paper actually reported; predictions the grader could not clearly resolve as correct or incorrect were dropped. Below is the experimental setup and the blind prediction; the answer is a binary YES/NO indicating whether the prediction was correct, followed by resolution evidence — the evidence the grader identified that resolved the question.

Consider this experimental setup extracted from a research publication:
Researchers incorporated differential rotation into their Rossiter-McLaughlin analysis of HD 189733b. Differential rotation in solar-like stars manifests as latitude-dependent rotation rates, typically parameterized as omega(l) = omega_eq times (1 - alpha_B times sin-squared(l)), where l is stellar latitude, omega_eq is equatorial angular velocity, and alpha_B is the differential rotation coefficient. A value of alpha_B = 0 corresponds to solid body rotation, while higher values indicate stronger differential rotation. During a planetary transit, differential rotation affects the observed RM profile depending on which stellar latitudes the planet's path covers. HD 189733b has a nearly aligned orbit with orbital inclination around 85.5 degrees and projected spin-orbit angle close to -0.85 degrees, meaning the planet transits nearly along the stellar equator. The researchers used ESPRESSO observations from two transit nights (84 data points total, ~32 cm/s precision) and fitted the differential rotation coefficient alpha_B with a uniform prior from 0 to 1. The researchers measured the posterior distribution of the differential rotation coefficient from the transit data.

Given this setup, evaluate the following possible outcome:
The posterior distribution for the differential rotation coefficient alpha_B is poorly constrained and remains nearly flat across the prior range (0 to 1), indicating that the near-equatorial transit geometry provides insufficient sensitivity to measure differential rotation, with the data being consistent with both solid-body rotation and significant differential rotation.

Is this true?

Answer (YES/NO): NO